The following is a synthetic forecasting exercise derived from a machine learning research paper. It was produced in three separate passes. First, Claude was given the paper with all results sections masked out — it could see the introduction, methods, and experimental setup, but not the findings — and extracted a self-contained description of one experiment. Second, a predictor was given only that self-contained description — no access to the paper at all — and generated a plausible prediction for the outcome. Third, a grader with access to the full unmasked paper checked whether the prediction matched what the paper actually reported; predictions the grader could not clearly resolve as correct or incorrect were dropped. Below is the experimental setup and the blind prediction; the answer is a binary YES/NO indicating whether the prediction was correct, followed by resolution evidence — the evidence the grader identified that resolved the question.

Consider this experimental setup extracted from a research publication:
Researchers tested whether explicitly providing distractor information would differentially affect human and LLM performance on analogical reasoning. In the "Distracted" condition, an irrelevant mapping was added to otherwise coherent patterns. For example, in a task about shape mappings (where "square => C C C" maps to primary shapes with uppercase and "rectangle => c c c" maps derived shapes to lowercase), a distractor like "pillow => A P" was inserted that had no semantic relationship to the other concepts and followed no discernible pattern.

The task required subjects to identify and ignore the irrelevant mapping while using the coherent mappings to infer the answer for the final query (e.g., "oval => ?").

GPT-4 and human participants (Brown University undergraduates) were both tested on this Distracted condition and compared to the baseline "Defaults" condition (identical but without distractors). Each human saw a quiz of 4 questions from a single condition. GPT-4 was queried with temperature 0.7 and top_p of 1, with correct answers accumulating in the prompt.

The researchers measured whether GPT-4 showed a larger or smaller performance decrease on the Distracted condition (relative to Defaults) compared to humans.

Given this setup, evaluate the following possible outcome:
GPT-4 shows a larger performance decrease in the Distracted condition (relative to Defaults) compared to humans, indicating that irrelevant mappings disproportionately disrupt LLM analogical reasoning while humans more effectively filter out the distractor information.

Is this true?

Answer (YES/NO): NO